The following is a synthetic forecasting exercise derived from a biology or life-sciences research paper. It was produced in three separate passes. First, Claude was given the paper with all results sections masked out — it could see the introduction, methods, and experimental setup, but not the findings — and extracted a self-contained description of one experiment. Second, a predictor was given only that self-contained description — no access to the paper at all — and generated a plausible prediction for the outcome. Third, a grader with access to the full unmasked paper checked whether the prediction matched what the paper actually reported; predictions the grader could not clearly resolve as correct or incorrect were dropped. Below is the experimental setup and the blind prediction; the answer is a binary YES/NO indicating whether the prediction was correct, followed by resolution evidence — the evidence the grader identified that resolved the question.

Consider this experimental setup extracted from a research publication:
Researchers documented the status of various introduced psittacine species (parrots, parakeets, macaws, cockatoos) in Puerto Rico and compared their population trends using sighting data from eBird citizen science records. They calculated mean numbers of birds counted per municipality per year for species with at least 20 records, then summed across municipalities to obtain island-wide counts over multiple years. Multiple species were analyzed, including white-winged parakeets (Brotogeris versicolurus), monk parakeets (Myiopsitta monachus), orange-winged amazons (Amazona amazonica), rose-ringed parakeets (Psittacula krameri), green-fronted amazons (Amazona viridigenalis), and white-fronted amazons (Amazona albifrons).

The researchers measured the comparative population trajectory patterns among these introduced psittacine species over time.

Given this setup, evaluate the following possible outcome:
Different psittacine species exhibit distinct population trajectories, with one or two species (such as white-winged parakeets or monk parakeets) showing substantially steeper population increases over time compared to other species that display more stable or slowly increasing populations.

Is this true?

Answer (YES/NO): YES